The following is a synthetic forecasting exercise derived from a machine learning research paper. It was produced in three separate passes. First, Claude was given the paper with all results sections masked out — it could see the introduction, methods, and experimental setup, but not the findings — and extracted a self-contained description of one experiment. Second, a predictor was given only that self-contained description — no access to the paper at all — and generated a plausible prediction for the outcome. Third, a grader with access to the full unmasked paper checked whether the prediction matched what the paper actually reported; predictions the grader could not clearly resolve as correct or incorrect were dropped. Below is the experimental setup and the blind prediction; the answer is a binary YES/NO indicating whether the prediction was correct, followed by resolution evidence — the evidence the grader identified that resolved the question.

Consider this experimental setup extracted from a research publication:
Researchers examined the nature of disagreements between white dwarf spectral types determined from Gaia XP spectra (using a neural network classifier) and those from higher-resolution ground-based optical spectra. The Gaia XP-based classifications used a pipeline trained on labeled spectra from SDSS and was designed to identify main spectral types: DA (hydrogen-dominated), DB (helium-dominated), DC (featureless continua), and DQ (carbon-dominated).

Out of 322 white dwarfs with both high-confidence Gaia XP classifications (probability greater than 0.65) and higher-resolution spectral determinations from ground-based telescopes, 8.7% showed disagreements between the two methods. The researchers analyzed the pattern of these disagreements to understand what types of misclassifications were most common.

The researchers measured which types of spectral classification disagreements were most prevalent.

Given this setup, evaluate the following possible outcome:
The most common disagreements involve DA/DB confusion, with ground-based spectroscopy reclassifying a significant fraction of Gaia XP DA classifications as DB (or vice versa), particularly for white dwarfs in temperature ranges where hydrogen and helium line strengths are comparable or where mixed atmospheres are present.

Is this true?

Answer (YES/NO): NO